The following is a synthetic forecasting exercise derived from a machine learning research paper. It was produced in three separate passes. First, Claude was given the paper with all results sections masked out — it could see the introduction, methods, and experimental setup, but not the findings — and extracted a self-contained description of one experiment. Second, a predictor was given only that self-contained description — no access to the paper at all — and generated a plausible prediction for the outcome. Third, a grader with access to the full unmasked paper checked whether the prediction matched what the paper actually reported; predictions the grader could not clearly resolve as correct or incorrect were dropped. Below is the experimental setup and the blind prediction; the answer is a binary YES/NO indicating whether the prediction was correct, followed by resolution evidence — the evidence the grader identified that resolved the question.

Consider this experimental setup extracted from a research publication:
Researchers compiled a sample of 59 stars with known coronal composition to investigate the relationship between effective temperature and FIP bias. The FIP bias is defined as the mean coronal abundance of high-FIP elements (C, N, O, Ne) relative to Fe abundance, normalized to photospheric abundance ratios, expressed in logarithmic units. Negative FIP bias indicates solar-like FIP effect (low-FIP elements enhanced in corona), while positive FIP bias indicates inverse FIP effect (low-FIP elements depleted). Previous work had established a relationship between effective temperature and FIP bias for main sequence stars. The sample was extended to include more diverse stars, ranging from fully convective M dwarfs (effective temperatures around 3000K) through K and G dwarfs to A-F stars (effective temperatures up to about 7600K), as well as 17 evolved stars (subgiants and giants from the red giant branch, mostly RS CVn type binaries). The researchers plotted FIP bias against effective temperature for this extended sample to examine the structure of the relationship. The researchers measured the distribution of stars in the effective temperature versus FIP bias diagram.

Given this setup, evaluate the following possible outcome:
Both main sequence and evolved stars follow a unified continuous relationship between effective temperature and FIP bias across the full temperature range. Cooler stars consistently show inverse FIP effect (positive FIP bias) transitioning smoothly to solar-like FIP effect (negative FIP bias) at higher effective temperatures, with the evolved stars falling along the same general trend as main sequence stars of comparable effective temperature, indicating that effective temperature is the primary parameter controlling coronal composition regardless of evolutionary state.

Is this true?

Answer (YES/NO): NO